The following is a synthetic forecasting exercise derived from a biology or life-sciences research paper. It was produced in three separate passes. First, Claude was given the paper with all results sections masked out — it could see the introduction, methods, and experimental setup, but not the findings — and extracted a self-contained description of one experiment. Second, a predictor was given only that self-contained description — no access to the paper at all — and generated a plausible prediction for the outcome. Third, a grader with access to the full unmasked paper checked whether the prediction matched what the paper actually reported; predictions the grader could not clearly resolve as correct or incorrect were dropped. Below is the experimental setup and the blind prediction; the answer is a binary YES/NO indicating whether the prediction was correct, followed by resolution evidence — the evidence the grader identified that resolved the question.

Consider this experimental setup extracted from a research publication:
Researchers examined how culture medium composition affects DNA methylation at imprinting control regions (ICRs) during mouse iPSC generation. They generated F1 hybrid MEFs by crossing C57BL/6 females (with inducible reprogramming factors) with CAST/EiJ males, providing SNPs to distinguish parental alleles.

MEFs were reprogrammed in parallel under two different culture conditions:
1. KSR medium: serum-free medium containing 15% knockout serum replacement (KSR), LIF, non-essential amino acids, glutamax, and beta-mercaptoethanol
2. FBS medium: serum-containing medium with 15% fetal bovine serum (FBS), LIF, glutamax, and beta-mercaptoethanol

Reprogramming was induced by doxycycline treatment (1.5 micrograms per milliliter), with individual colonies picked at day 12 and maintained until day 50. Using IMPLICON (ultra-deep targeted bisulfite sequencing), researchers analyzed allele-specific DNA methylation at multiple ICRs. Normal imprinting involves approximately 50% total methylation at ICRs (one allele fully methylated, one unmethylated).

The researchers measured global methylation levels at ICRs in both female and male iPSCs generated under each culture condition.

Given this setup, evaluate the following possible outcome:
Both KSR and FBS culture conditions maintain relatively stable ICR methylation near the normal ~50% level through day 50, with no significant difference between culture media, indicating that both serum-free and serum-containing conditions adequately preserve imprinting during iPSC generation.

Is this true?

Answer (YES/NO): NO